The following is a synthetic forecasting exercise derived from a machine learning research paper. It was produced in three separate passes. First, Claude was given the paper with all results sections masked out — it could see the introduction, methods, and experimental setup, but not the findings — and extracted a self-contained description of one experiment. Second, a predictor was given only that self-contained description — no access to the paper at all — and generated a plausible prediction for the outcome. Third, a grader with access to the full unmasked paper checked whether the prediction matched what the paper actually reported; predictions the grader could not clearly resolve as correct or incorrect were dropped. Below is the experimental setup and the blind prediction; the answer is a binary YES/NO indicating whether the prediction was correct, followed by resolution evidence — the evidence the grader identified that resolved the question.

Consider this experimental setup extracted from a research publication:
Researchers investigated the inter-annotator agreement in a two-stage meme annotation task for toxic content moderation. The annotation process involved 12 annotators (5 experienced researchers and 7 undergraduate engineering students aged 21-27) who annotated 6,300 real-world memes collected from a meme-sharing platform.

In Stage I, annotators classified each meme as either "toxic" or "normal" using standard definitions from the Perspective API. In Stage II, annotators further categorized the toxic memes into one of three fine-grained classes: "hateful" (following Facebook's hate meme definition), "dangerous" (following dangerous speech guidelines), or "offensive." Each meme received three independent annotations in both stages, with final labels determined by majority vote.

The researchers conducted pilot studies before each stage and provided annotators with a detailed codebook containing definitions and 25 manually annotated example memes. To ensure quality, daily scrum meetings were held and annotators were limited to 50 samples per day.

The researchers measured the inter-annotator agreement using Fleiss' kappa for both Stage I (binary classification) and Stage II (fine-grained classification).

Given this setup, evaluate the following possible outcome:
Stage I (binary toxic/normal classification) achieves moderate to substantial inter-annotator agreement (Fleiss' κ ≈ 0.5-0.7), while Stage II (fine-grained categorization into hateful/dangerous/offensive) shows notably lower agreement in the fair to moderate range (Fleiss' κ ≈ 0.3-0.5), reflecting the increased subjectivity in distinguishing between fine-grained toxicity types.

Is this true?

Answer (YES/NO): NO